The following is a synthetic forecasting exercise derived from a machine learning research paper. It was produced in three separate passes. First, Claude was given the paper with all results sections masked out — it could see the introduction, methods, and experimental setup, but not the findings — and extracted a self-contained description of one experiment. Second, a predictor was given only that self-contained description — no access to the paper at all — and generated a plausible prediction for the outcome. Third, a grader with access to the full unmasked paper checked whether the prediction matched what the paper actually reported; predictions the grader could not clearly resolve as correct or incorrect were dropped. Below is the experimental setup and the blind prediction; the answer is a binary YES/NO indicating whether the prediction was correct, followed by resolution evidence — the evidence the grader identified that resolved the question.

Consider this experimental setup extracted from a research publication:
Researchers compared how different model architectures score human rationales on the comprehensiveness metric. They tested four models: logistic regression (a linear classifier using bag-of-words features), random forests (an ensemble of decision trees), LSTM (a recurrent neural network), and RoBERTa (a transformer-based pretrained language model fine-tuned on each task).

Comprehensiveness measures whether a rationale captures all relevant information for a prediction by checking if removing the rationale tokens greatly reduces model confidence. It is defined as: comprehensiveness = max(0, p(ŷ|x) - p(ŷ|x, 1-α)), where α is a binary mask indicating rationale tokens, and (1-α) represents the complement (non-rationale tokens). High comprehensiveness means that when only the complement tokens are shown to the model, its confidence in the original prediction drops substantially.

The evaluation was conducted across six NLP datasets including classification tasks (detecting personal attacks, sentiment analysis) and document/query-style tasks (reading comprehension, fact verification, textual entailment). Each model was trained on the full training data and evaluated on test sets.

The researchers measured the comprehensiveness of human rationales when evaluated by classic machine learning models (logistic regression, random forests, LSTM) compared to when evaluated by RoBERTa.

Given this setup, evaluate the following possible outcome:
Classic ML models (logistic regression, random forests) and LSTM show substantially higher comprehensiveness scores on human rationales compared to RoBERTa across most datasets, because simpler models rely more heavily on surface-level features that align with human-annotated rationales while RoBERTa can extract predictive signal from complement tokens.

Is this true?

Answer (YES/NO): NO